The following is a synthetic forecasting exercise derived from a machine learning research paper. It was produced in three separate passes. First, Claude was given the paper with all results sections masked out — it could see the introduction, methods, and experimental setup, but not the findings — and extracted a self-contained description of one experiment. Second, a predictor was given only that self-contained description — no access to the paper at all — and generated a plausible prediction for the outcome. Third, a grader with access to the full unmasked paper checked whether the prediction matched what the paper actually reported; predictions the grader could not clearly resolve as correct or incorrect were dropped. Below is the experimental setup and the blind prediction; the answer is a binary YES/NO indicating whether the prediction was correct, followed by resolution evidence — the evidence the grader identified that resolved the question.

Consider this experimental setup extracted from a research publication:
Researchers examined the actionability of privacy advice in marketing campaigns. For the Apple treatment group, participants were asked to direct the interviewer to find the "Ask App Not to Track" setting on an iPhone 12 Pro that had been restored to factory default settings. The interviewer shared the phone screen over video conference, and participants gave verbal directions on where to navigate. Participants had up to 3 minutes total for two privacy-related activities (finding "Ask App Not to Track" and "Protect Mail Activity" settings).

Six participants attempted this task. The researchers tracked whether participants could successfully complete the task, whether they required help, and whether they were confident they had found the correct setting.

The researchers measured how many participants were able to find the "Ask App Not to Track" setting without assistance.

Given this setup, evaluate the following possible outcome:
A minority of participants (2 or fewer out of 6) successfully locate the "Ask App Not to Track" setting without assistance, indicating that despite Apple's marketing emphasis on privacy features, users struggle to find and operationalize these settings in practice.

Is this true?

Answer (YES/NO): YES